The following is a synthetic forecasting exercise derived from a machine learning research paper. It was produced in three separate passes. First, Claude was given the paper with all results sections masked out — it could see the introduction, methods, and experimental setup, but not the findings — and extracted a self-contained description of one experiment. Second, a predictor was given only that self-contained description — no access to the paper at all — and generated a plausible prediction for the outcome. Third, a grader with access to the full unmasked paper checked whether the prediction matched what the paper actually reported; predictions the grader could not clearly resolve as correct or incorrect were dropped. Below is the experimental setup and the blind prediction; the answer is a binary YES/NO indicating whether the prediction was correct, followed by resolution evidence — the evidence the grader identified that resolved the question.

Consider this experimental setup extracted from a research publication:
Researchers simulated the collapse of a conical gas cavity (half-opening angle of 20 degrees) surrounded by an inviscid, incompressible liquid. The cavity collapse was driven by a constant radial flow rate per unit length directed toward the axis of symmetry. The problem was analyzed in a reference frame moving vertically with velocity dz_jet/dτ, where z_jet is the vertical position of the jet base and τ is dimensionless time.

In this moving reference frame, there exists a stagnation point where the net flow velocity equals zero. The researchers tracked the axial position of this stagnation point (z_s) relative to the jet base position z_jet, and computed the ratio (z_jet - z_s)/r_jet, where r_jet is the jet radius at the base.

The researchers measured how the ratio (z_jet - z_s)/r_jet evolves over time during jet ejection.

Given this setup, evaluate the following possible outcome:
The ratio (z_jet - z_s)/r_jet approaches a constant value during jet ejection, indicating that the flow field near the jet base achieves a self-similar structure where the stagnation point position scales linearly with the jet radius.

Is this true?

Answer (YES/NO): YES